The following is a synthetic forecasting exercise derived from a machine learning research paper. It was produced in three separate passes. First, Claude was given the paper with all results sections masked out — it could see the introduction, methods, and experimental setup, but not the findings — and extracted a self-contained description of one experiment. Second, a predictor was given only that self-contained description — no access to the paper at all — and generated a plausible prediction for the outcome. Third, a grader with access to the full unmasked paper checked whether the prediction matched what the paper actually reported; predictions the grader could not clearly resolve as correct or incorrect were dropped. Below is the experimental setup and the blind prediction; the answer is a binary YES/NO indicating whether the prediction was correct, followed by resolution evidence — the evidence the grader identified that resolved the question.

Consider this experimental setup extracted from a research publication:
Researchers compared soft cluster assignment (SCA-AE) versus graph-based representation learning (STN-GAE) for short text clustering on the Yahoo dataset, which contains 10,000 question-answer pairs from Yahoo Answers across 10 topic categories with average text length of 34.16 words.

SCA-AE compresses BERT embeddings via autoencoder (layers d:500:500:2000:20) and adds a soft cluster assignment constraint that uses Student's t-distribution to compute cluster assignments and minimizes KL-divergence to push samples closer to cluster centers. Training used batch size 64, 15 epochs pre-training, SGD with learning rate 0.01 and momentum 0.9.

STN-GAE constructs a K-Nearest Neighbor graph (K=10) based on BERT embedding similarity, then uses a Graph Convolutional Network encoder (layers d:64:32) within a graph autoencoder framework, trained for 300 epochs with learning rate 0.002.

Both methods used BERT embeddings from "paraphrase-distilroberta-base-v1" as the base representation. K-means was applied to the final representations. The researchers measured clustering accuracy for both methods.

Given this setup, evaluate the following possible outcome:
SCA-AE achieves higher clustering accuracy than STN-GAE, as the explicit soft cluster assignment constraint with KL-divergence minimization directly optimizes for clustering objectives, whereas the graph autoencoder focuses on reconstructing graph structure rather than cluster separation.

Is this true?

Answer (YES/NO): YES